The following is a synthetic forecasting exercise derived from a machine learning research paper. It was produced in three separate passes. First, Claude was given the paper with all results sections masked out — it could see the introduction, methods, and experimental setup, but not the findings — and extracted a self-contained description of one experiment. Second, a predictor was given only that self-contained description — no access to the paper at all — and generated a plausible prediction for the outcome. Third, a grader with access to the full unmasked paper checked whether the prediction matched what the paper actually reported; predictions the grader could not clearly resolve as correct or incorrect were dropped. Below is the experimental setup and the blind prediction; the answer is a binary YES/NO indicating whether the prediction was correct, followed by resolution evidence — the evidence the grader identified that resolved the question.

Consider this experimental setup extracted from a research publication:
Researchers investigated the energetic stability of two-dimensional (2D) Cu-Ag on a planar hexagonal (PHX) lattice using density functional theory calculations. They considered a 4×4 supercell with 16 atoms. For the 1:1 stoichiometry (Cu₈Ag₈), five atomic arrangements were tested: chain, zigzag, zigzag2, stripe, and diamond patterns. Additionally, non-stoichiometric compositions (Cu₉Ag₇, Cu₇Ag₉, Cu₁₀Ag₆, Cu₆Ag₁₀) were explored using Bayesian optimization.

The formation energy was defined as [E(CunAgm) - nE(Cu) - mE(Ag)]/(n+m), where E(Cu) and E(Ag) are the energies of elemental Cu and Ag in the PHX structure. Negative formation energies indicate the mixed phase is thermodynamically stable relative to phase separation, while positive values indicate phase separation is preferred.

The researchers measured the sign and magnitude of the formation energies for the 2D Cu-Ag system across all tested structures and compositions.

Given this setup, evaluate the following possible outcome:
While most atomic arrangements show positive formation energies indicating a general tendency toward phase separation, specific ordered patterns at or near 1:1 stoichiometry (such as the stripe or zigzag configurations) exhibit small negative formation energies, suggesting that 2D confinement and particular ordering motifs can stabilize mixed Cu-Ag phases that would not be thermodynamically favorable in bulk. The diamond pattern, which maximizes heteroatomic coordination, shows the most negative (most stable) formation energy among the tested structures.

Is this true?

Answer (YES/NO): NO